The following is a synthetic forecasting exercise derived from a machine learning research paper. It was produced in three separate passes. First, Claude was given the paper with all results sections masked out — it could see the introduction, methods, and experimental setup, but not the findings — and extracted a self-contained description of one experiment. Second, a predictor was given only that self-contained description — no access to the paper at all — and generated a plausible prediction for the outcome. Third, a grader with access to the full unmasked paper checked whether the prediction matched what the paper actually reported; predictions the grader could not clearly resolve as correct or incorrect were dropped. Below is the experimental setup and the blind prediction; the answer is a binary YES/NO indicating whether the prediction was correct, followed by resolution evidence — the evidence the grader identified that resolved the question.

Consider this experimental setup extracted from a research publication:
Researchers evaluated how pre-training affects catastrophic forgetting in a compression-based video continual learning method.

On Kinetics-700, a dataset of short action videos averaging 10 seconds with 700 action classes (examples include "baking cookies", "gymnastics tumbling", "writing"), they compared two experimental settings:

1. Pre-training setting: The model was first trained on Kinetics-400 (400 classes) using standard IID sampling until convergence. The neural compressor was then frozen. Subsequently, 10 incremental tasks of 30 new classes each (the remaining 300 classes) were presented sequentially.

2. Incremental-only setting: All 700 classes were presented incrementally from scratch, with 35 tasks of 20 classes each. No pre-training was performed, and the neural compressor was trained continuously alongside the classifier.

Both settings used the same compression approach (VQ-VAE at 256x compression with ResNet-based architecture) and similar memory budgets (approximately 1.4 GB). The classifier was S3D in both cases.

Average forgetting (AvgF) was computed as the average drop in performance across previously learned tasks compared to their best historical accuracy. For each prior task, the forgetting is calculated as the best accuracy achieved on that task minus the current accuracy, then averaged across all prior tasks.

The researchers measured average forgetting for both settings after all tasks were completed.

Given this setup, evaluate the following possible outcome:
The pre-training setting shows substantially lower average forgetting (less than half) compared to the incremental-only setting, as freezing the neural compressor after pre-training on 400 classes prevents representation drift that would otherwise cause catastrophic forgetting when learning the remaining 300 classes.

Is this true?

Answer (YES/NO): YES